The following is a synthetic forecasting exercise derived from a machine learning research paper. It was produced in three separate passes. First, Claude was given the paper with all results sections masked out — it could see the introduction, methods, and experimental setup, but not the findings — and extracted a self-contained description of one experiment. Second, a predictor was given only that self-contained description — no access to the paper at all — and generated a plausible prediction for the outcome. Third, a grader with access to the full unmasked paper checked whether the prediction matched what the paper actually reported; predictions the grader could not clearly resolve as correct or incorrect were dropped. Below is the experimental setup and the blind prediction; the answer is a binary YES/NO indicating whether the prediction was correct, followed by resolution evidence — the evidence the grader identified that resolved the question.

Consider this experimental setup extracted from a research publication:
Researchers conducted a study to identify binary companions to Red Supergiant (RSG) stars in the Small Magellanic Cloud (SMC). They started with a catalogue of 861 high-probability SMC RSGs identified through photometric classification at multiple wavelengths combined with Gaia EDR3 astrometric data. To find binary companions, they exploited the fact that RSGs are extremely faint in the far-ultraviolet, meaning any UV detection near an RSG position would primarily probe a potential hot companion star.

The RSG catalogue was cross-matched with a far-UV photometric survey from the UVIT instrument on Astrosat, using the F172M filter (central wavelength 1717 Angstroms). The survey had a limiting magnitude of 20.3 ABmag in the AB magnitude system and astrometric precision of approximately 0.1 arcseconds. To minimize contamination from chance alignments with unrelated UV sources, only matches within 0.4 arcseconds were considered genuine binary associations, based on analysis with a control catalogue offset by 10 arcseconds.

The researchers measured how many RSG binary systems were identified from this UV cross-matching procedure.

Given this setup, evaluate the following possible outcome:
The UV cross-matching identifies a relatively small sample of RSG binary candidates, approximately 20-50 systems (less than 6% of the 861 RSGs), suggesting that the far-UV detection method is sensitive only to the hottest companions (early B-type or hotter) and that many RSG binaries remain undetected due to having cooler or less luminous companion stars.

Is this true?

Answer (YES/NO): NO